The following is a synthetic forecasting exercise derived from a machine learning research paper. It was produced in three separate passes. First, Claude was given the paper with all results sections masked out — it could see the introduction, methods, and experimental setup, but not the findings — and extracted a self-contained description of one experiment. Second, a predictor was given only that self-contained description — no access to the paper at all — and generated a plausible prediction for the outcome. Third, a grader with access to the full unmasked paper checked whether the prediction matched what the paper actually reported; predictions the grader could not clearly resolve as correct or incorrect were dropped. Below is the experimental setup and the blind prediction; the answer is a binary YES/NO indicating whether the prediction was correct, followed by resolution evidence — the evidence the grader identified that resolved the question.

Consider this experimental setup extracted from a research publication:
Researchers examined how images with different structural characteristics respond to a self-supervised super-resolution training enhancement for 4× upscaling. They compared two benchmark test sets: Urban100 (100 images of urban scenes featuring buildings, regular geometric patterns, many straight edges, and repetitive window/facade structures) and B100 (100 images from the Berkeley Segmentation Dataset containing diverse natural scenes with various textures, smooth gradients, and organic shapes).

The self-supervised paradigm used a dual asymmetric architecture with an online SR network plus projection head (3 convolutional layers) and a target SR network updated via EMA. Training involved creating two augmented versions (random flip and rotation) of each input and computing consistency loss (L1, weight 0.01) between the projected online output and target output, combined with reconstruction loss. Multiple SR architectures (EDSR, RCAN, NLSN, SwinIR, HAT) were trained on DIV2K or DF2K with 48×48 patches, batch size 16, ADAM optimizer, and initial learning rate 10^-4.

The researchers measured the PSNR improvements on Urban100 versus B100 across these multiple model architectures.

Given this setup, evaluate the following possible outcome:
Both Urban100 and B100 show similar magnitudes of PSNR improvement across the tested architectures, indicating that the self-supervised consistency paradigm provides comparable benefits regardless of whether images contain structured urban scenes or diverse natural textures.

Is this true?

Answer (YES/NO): NO